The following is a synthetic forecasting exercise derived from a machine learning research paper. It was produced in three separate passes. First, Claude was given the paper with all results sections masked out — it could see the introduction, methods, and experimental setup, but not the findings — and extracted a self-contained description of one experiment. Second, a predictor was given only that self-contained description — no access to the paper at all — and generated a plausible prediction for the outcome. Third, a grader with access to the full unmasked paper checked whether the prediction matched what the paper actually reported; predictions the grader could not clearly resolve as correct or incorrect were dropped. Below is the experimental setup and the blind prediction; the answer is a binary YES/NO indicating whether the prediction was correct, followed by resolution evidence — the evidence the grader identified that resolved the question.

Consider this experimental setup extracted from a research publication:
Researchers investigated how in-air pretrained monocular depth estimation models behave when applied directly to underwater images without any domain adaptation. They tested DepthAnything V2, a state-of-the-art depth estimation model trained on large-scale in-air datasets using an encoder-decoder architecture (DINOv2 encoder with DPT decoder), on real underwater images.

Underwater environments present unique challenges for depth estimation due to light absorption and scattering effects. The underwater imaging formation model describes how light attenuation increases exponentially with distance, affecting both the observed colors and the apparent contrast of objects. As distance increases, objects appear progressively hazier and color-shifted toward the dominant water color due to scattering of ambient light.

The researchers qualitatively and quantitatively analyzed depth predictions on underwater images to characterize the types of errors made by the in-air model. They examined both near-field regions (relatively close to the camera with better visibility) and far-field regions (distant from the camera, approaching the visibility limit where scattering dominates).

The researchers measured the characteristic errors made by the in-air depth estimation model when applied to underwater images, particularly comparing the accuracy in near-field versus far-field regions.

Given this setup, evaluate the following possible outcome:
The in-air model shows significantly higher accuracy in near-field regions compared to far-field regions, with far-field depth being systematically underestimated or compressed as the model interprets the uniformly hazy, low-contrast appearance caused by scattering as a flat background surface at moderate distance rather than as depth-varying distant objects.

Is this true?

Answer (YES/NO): NO